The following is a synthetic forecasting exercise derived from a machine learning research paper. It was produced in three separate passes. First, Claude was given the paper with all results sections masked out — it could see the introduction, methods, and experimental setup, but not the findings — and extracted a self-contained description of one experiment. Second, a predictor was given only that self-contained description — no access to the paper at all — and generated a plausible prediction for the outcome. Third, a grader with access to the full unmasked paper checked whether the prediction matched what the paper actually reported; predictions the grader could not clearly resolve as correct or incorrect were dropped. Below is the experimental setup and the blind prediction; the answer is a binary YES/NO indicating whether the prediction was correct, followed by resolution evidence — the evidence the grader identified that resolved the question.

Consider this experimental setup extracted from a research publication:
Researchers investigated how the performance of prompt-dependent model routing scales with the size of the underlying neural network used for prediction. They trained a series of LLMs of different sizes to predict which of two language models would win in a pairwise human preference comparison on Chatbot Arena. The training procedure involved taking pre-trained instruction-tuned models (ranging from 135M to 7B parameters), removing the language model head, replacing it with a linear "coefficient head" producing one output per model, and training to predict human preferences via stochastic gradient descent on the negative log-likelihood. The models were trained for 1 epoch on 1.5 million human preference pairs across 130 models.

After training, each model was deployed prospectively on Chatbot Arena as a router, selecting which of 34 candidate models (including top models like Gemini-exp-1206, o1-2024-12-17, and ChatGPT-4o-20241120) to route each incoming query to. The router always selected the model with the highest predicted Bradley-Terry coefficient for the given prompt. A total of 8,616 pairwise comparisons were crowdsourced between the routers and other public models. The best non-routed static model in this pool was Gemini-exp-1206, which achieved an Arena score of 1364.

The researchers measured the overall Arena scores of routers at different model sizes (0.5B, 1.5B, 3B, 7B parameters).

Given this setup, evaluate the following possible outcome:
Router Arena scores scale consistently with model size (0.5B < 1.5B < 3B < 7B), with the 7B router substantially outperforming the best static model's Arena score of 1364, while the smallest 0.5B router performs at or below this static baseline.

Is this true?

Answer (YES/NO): NO